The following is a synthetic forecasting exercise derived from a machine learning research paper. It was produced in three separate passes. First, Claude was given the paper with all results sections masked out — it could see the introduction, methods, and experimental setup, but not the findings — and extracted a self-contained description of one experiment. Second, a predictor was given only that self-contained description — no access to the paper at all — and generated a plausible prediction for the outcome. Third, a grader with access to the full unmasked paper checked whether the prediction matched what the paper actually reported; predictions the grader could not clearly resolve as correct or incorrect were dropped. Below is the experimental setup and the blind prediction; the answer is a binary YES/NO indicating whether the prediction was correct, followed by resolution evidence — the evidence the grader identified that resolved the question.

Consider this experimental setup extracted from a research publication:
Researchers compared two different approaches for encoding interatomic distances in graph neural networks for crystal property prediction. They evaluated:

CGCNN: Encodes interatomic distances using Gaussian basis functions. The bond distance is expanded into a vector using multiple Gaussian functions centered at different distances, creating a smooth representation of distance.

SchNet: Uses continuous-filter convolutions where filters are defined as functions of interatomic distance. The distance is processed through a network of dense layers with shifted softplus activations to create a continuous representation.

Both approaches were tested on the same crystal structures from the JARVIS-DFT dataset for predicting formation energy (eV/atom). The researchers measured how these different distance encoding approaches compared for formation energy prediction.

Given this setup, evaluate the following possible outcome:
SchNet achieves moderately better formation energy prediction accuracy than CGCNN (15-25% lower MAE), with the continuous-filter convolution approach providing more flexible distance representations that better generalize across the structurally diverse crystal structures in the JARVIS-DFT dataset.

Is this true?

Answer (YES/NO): NO